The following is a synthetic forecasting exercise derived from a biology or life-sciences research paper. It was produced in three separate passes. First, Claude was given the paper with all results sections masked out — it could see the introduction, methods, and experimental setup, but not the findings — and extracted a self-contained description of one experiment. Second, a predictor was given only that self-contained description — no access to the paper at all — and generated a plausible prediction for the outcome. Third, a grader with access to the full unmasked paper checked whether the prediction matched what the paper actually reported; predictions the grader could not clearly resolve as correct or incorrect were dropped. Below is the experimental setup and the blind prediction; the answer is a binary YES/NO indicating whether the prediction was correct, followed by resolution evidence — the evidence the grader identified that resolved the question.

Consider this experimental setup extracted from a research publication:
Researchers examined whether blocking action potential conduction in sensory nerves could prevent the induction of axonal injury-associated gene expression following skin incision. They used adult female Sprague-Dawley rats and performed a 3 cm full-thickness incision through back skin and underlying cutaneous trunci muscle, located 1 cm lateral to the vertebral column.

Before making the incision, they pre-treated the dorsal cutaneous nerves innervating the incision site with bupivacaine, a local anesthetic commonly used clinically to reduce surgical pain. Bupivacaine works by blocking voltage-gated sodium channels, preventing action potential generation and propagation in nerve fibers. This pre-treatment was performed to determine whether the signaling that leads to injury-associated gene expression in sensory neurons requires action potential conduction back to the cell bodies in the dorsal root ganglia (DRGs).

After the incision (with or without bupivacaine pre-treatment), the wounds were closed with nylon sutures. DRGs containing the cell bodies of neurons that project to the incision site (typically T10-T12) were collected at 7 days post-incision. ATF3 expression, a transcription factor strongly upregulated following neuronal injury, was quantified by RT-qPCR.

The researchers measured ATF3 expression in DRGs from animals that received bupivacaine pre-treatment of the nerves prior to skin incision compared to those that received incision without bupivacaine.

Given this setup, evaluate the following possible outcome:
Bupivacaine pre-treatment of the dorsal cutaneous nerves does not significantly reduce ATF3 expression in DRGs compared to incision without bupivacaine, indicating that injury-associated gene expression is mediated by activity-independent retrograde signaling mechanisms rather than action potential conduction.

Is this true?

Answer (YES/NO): YES